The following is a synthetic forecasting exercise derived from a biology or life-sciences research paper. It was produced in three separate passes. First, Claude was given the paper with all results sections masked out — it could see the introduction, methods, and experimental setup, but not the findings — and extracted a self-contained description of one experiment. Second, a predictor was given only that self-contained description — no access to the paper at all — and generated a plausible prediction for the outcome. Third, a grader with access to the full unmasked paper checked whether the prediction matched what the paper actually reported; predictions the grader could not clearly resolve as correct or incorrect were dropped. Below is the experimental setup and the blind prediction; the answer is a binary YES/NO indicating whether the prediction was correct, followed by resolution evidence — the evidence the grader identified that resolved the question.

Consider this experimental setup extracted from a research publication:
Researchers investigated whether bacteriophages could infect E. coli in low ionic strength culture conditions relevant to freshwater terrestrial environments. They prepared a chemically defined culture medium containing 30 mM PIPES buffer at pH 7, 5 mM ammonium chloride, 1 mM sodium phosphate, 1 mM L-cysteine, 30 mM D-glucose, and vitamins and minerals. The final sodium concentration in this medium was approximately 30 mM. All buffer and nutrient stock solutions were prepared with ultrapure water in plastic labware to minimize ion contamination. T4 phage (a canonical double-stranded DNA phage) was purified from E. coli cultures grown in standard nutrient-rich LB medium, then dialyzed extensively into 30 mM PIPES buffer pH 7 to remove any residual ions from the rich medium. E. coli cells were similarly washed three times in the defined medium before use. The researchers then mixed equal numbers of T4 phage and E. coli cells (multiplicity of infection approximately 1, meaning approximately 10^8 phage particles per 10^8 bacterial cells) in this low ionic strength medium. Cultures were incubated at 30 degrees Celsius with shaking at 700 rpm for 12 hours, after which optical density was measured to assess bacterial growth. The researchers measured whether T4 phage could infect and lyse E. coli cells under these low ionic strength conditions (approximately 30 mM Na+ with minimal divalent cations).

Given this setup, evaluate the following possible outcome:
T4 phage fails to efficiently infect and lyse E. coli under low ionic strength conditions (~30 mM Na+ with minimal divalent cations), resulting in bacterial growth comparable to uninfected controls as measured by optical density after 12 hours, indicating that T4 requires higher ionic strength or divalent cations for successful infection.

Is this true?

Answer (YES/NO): YES